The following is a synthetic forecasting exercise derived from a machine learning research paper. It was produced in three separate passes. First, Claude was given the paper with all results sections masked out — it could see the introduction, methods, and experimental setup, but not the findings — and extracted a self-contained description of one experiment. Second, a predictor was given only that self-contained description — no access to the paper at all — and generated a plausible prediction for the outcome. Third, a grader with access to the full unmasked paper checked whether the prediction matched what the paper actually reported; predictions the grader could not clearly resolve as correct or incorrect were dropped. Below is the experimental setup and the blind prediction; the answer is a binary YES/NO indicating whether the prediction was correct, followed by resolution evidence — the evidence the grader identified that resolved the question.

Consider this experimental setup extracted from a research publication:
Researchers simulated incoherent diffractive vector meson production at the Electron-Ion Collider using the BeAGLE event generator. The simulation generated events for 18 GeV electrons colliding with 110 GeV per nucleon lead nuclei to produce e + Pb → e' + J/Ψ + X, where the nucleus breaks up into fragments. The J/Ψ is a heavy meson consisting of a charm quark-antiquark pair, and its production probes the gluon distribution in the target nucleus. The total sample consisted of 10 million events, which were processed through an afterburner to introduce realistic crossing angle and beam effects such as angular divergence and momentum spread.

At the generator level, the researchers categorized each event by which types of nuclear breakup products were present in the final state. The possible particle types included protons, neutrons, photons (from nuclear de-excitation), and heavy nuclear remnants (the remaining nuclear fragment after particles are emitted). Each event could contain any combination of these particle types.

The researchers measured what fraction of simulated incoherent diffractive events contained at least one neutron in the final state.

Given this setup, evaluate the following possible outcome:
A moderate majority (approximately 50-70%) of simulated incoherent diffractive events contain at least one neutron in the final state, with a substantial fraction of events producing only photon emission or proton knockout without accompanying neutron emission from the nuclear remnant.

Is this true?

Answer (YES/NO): NO